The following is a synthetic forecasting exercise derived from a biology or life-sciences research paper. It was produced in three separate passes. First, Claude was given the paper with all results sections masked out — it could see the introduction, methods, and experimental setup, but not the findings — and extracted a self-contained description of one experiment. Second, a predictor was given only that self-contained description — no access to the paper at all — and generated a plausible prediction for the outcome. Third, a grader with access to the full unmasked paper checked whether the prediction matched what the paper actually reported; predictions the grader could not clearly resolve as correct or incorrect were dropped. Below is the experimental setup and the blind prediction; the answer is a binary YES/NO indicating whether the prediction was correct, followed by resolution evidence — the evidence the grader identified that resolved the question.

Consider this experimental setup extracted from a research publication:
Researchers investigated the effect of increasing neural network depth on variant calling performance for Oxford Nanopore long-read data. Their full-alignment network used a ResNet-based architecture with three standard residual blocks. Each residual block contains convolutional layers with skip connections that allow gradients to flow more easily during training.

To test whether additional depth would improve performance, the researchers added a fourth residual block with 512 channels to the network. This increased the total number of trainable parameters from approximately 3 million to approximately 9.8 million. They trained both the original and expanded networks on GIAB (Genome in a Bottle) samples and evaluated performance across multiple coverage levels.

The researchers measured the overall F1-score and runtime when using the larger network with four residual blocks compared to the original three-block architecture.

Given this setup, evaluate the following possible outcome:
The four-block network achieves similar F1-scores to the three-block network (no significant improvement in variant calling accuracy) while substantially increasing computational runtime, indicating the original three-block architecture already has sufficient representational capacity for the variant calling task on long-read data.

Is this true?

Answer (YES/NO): YES